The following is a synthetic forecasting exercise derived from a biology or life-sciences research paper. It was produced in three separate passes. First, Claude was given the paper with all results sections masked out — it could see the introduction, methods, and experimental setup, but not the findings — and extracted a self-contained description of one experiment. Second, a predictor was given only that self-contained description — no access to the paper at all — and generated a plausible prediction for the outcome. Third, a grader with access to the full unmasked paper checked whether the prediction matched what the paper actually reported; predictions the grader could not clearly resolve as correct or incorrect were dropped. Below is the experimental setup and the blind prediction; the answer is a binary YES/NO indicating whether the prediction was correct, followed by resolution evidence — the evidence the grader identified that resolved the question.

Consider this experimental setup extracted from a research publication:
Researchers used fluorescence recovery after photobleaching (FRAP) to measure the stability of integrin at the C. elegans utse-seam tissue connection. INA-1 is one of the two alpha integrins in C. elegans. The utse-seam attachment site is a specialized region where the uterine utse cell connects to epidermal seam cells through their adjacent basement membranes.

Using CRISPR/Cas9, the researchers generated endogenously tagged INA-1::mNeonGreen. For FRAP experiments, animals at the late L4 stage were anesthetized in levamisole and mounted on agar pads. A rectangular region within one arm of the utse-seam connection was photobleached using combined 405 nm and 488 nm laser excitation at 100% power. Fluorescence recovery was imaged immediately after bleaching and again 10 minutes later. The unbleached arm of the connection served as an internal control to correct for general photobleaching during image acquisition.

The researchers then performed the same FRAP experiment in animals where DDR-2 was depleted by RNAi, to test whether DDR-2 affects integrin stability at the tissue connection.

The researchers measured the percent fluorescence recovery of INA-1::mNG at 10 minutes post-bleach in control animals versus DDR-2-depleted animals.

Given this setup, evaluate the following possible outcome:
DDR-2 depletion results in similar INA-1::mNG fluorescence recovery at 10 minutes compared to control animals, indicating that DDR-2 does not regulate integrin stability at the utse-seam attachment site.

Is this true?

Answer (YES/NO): NO